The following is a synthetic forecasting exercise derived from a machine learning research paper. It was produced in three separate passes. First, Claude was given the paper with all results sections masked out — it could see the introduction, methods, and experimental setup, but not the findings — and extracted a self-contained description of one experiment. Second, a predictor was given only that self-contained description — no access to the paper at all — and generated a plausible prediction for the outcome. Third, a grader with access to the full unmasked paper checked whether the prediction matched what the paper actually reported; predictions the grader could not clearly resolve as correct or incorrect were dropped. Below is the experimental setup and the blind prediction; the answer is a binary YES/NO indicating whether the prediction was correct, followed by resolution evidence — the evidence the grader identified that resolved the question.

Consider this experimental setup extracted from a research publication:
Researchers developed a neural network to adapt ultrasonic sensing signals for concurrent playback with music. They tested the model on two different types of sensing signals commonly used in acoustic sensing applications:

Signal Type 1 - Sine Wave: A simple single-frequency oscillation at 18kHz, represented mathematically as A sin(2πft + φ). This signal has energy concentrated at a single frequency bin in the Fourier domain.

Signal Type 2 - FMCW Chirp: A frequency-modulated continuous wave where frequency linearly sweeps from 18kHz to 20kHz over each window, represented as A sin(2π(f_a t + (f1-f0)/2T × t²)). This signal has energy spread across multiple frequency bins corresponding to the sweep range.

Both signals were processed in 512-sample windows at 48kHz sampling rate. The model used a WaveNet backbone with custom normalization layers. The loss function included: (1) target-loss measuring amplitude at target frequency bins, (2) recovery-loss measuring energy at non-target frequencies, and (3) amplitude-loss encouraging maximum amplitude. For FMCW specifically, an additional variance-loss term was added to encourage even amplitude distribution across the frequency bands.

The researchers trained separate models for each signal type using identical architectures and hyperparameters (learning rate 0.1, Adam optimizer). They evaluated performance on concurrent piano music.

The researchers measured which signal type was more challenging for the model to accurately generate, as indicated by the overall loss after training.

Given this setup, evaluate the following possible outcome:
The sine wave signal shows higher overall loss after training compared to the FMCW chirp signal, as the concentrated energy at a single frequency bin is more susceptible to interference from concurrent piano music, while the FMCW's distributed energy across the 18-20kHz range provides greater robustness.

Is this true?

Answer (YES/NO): YES